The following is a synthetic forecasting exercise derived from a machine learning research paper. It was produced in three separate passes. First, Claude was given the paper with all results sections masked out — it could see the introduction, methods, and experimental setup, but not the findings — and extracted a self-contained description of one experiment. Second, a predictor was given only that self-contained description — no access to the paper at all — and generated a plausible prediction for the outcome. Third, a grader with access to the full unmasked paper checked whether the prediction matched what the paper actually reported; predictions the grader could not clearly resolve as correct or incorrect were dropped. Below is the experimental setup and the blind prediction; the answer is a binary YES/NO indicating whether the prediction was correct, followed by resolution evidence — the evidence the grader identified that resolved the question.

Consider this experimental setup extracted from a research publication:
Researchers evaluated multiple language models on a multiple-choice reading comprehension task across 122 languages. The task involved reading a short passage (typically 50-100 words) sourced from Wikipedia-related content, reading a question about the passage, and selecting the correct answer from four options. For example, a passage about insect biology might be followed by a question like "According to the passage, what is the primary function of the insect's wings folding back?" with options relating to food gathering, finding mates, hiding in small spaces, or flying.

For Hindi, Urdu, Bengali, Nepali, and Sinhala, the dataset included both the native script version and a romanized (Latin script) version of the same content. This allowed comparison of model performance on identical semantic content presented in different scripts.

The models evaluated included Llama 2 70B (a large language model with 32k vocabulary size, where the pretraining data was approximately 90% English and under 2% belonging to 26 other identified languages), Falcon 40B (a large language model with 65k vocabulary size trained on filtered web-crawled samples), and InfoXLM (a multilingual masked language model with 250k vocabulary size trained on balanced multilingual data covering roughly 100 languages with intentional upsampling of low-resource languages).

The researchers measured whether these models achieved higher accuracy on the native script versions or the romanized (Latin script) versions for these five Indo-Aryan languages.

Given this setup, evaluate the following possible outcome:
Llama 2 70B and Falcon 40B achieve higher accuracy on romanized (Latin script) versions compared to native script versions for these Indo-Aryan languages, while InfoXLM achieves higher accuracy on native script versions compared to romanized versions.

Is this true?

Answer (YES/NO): NO